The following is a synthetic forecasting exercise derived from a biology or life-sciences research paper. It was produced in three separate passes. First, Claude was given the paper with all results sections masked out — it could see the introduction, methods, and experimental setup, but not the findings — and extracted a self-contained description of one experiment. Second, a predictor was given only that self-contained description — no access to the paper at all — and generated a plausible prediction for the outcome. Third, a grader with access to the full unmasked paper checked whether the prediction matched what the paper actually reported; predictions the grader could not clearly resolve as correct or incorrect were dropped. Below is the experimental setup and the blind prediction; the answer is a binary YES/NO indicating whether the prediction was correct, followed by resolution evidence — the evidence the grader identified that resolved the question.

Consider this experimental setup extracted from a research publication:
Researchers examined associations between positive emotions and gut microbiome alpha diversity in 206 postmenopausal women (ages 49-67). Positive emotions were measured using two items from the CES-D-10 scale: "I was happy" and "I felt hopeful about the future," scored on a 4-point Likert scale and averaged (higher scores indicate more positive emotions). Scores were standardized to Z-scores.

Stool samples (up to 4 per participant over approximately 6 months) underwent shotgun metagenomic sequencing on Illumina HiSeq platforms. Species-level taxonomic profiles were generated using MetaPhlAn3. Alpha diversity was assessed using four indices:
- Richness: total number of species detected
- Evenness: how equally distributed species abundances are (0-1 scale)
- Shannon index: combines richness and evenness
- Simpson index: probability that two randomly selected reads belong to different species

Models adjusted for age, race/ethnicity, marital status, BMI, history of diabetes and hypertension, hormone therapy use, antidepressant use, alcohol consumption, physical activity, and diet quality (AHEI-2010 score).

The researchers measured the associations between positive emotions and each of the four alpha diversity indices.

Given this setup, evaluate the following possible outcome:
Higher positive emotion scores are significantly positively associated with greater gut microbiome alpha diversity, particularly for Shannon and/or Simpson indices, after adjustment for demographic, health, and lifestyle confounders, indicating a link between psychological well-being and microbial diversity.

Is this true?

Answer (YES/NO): NO